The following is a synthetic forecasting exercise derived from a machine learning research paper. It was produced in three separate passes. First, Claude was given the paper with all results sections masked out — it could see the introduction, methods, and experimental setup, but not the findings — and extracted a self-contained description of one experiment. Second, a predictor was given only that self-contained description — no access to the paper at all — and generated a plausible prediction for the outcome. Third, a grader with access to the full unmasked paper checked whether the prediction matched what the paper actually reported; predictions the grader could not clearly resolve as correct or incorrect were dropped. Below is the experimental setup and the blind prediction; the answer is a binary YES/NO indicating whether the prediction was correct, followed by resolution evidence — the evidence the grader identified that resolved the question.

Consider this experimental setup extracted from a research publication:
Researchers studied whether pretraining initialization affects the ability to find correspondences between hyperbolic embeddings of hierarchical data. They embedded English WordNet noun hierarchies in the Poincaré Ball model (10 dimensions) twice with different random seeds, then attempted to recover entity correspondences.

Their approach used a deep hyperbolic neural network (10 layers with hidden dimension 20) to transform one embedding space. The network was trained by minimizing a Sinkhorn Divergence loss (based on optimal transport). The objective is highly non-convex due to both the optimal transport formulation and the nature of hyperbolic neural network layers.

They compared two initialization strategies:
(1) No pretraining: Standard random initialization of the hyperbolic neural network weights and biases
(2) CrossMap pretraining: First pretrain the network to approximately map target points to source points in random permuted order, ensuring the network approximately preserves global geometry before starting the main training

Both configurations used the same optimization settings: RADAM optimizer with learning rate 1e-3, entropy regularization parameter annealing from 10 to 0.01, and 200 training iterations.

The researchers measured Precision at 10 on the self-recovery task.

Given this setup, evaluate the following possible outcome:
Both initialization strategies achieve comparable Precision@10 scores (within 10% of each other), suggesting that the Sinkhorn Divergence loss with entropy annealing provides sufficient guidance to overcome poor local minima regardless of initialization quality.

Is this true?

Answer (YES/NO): NO